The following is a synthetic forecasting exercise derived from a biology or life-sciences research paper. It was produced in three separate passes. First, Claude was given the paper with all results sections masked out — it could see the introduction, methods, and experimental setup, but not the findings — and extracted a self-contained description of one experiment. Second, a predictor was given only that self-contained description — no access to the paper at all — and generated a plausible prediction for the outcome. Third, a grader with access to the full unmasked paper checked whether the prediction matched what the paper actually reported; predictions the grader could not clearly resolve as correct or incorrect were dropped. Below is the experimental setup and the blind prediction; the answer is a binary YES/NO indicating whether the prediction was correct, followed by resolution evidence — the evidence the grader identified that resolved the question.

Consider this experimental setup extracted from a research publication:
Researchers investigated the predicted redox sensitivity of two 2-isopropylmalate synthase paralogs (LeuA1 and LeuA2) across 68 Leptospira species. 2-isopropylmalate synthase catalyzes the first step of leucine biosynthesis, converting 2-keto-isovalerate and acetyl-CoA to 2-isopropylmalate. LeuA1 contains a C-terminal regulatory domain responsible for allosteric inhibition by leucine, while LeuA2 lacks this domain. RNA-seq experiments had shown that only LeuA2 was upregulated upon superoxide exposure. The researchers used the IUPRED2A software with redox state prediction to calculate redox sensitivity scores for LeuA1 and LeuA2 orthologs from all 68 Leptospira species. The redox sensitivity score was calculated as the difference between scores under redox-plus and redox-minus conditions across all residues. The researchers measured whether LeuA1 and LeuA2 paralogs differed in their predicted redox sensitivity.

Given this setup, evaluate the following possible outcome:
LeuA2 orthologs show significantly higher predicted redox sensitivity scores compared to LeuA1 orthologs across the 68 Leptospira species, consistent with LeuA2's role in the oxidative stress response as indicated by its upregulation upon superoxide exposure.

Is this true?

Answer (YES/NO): NO